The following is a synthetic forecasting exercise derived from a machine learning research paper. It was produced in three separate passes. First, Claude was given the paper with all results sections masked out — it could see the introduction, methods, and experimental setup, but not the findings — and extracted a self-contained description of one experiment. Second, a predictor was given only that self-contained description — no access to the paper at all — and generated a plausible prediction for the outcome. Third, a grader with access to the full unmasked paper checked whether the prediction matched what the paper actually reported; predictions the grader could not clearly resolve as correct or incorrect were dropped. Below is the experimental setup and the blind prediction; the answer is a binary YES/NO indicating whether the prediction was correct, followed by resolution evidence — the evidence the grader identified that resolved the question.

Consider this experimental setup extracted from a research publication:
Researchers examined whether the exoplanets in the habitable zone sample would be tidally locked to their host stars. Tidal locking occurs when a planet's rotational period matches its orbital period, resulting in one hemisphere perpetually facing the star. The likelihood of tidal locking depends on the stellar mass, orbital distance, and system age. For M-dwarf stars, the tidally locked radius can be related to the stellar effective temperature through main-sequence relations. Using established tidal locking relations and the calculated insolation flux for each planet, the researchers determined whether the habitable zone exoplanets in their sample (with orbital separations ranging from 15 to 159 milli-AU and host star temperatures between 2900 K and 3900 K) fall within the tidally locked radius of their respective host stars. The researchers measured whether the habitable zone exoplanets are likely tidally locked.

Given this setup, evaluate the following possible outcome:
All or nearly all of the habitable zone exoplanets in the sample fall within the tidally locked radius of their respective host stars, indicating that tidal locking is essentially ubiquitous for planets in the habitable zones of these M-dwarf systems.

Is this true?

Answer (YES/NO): YES